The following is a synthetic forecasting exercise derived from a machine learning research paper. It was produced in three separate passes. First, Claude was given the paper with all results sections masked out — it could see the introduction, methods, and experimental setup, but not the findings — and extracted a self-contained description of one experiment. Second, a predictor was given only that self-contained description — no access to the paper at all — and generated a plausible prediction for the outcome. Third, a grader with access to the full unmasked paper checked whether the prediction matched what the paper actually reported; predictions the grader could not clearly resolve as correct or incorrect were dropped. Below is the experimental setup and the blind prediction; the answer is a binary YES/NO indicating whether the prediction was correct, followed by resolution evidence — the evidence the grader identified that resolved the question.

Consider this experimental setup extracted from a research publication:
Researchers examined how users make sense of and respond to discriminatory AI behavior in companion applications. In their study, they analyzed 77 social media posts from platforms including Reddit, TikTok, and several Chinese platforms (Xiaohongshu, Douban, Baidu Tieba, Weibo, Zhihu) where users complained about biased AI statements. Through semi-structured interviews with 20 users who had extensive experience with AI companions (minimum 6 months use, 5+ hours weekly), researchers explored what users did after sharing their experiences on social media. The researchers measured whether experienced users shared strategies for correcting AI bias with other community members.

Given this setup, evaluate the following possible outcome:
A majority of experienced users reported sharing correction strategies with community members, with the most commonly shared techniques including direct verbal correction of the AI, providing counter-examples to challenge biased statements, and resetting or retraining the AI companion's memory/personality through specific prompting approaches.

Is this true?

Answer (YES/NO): NO